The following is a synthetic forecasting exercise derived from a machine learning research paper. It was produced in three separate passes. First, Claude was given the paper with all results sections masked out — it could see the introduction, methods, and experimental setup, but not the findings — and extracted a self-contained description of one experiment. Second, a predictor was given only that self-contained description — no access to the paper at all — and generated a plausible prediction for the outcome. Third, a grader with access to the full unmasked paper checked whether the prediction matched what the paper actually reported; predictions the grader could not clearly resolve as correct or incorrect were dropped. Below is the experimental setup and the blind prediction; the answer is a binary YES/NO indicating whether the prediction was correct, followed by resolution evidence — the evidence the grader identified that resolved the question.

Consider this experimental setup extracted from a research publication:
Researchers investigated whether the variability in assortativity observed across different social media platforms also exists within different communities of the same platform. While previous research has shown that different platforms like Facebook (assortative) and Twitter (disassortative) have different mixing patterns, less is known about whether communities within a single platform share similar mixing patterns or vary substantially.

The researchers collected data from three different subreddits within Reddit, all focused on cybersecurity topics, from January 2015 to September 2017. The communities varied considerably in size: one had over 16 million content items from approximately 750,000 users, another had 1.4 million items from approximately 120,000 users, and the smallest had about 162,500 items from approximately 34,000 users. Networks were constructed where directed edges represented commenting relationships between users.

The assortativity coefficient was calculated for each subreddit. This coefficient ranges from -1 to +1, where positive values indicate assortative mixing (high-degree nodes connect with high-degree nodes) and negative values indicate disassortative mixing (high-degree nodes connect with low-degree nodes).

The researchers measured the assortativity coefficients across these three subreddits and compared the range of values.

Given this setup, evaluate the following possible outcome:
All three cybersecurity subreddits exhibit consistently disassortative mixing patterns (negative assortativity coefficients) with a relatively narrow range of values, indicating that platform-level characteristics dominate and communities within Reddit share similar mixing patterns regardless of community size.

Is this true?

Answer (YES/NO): NO